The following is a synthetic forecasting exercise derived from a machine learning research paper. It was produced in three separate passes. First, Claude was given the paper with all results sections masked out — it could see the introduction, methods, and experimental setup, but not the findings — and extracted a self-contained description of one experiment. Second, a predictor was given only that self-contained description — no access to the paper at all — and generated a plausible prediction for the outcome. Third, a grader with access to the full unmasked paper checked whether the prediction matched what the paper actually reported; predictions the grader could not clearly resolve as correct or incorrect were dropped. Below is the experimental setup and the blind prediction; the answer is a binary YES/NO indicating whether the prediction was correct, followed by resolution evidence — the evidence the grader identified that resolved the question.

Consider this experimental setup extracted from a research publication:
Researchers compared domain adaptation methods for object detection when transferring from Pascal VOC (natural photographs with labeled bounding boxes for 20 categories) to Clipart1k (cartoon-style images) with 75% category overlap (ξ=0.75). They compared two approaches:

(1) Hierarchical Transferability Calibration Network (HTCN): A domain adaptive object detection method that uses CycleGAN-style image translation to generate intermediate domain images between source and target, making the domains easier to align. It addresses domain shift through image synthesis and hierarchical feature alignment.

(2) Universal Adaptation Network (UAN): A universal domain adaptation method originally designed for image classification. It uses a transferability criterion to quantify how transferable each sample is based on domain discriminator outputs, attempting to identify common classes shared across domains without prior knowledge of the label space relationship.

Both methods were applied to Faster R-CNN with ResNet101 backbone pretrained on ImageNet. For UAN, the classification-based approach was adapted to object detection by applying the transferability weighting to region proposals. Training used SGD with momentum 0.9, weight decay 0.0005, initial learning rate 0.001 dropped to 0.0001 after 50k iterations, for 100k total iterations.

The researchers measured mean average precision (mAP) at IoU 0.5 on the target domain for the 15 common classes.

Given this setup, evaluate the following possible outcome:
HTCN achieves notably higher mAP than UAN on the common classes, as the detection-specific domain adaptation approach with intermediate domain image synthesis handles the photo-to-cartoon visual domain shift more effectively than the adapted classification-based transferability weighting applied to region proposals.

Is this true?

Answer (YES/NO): YES